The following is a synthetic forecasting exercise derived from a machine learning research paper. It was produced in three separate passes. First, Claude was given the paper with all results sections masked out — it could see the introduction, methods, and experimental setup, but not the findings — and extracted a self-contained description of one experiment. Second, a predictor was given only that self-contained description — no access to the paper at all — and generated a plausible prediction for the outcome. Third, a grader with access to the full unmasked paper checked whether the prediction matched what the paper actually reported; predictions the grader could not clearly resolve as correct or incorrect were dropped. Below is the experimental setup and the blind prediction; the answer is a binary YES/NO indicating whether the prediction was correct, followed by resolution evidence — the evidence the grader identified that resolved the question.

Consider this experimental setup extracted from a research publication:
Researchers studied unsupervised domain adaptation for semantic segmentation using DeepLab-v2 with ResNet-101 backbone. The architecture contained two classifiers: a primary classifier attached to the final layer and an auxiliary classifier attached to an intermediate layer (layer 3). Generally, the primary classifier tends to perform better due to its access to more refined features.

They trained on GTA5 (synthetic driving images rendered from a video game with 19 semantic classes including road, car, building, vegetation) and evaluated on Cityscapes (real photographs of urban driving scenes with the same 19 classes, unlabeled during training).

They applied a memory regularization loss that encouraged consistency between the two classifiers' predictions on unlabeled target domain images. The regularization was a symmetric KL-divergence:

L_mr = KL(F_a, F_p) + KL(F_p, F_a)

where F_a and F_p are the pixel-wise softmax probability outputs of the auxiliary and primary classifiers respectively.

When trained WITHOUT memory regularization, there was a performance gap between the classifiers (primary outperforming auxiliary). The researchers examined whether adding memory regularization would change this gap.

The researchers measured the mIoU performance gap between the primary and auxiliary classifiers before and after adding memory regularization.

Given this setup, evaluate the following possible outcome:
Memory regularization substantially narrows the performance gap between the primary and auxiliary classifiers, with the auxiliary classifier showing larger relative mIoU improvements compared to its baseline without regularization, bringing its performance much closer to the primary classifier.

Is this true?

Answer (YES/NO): YES